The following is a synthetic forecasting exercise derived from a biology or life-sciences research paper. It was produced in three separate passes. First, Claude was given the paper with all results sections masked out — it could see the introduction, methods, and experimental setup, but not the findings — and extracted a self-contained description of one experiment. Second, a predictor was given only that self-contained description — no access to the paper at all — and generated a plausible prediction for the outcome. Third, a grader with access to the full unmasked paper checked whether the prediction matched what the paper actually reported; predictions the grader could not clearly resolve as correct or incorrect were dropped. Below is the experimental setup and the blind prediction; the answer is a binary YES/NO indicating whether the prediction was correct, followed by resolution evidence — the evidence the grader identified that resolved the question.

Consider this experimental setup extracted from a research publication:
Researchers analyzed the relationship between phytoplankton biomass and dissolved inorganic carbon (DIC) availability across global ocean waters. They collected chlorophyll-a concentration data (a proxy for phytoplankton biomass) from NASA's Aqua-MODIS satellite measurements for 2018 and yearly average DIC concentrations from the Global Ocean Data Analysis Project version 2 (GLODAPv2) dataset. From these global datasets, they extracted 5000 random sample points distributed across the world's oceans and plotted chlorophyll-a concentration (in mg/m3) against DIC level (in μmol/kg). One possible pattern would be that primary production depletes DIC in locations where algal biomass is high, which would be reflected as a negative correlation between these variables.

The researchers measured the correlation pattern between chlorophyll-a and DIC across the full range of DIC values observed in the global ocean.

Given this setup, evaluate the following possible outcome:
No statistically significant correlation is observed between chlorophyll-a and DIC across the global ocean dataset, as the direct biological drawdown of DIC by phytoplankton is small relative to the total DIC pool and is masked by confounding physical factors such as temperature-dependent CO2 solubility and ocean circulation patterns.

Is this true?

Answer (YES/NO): NO